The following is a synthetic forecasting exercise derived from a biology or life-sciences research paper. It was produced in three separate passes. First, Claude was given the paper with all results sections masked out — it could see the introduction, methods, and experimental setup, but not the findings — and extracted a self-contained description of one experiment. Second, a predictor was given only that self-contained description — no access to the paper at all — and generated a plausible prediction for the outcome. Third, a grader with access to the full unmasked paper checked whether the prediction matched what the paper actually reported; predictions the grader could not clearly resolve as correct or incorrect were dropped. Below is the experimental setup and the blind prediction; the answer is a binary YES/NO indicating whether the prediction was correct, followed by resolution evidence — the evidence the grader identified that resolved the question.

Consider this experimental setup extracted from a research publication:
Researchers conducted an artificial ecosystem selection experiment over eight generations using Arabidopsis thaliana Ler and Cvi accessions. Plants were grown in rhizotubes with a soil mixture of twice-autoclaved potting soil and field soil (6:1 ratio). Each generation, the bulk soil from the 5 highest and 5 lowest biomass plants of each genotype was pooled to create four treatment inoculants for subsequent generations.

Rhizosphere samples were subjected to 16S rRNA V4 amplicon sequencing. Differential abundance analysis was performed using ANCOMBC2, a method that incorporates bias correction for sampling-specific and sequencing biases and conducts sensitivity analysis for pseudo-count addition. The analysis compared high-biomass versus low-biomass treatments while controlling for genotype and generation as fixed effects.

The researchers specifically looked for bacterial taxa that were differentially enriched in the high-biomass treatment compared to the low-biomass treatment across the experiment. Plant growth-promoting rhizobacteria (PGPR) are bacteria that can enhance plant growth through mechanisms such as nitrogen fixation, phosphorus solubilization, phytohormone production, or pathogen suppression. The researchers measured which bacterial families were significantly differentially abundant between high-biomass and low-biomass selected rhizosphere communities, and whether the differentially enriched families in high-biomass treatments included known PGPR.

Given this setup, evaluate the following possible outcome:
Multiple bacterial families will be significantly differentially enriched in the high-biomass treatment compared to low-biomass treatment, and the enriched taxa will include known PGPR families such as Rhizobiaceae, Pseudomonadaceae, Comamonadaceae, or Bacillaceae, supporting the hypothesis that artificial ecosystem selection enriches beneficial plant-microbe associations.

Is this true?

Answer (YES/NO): YES